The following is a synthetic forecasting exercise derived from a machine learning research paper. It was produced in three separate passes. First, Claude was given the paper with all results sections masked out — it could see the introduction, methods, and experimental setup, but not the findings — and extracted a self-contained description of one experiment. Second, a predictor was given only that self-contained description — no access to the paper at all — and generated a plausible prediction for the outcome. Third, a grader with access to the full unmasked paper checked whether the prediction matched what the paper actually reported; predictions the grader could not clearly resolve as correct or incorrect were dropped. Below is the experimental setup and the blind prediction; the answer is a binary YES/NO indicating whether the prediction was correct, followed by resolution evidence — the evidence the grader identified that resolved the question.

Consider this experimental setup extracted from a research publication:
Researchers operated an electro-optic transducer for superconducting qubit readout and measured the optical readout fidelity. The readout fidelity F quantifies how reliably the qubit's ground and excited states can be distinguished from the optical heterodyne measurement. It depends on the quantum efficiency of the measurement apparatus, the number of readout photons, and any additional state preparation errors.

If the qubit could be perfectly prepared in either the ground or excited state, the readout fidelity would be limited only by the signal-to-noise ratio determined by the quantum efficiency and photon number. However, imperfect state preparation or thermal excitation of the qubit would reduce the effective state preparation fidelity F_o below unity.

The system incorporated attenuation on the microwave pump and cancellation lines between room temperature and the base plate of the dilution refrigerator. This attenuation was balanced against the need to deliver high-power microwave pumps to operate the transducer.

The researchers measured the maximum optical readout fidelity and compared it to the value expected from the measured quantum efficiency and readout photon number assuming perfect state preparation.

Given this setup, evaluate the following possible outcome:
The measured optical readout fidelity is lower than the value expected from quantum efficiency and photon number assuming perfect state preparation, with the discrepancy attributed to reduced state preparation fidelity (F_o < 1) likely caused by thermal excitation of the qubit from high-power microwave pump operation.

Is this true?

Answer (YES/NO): YES